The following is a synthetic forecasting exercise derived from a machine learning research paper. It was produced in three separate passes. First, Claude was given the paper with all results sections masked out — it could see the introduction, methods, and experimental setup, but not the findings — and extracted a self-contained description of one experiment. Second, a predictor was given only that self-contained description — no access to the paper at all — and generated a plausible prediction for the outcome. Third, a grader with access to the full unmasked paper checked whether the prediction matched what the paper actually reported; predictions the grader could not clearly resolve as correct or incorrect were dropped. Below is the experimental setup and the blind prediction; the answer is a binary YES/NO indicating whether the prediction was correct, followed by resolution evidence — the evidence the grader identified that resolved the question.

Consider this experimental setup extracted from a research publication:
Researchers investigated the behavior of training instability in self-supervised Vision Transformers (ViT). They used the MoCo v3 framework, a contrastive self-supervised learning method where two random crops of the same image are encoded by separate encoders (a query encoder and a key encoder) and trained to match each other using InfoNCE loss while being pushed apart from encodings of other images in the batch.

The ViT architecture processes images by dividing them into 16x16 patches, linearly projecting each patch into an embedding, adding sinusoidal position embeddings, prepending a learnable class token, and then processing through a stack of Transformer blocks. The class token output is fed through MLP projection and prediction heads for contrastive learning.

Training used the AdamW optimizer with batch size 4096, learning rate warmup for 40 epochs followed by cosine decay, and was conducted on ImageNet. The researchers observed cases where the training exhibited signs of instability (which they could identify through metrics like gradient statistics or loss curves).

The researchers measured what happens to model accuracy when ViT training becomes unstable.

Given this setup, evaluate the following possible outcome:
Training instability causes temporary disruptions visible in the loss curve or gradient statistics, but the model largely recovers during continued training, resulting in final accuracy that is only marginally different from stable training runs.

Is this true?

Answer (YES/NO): NO